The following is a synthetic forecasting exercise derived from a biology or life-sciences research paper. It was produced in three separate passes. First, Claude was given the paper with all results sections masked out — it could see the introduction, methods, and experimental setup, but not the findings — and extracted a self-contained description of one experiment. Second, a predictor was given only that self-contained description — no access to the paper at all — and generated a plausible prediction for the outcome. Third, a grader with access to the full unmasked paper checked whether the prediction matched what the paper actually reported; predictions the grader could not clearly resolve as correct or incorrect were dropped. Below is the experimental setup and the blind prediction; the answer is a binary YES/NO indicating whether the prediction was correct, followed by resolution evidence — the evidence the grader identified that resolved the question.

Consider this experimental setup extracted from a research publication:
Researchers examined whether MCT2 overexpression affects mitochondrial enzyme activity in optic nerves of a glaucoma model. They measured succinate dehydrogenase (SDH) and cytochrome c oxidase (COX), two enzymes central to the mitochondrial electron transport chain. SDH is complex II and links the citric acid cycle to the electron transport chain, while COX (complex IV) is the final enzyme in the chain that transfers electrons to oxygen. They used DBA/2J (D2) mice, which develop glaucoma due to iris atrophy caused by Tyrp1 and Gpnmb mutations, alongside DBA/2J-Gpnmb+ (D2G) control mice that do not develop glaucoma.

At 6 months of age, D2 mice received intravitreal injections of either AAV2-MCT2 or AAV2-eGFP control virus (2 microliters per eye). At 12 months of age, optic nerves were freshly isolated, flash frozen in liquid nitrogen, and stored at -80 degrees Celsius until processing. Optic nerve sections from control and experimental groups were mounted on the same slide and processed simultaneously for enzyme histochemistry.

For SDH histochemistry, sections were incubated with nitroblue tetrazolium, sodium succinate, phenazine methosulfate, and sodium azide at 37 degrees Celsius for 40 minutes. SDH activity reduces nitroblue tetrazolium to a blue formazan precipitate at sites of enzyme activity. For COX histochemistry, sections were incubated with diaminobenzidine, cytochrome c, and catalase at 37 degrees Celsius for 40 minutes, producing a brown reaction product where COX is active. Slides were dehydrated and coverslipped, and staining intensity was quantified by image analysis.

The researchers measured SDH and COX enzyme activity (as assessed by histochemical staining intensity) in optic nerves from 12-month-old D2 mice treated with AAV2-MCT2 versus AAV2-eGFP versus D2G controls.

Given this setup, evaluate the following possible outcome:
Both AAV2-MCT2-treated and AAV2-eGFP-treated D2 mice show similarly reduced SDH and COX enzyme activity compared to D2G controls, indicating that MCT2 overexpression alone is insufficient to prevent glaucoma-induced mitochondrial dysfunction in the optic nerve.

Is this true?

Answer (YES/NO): NO